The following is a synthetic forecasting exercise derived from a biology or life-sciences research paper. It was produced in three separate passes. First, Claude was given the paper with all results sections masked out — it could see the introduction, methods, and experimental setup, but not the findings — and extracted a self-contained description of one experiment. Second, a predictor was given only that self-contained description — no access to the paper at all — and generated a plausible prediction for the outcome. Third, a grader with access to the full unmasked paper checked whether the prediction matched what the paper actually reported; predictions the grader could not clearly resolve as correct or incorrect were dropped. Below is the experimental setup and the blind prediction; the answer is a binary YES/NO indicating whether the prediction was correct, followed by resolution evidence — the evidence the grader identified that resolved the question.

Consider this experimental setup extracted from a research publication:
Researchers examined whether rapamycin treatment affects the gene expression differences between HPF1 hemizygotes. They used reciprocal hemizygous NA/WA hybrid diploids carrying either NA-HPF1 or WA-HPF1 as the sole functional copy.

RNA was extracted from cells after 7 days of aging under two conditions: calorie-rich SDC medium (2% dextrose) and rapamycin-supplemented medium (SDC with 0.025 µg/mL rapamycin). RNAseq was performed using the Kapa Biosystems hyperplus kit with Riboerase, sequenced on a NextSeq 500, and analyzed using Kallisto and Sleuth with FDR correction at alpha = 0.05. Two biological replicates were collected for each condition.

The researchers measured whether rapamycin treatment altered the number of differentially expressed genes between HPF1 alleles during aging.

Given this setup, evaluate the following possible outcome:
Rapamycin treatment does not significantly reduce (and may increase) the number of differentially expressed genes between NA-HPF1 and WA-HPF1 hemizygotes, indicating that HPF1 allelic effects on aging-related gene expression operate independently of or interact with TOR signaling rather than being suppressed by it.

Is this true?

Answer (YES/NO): NO